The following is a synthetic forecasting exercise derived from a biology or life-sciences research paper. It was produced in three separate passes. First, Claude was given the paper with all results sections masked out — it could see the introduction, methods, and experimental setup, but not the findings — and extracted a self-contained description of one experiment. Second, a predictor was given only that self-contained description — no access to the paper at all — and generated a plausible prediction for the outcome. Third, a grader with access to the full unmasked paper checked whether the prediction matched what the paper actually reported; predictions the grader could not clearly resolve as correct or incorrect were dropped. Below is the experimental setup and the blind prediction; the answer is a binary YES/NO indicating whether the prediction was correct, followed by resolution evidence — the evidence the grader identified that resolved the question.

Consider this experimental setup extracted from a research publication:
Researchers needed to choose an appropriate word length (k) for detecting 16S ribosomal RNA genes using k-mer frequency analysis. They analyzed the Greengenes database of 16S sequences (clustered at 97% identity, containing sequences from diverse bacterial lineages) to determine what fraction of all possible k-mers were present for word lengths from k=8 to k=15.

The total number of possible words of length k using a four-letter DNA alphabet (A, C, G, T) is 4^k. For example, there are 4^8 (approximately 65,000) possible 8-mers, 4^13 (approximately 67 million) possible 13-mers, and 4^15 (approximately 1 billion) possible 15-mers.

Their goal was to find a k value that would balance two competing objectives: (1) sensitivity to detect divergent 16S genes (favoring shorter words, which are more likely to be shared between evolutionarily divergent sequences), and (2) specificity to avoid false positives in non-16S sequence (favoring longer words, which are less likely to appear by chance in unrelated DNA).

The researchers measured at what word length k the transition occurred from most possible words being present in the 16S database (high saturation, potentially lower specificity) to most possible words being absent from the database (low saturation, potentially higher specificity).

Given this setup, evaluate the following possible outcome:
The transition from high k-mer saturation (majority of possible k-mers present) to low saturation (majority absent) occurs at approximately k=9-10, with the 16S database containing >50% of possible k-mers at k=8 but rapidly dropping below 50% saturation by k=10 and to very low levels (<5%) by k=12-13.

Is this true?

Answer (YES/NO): NO